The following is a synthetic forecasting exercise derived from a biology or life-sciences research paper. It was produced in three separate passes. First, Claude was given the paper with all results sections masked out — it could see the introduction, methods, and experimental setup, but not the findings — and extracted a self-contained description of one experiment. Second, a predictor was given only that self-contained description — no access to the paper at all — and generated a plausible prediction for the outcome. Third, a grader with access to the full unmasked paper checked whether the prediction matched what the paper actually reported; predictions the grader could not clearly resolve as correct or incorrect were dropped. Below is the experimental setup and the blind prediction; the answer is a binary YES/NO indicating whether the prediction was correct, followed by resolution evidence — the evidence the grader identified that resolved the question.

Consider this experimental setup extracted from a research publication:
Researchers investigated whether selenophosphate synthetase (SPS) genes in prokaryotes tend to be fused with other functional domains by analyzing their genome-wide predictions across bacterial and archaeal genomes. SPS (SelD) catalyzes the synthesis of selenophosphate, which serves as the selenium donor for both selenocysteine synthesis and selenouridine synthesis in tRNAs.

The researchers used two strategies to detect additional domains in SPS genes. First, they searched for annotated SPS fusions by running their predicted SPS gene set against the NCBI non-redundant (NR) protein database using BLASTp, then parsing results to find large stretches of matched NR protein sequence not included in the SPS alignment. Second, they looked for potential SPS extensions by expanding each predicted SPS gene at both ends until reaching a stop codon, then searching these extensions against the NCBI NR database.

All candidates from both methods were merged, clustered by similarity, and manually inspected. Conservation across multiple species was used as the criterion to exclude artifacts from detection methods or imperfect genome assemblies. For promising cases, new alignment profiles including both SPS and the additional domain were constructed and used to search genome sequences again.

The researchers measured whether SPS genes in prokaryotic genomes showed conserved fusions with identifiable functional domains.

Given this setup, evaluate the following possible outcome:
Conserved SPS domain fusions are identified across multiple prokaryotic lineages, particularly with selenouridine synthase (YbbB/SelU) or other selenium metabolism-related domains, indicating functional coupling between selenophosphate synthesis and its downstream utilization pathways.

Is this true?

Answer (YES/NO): NO